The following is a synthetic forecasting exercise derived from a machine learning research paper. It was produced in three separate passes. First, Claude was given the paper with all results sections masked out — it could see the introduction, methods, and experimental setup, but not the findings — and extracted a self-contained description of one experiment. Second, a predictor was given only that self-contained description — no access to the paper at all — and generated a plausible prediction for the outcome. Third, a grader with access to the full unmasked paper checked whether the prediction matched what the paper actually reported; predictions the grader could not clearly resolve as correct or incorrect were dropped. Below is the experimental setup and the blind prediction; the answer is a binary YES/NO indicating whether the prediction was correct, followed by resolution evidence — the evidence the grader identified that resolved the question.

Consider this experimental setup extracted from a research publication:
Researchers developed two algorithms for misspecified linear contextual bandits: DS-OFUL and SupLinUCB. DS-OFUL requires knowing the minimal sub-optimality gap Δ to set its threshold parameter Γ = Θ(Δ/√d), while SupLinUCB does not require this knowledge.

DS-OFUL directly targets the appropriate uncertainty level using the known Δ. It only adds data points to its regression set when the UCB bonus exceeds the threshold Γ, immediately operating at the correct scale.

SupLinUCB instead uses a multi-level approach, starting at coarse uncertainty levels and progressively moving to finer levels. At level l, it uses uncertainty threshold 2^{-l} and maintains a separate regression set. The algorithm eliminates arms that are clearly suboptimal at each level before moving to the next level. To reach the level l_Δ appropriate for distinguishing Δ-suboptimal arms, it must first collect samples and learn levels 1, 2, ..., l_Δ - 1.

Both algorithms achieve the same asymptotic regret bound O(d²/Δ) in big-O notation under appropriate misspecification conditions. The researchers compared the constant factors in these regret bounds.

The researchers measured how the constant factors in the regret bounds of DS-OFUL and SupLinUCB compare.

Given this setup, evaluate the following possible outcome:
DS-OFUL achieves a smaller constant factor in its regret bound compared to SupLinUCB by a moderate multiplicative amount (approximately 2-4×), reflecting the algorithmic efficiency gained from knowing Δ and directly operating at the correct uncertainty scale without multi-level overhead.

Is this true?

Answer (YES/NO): YES